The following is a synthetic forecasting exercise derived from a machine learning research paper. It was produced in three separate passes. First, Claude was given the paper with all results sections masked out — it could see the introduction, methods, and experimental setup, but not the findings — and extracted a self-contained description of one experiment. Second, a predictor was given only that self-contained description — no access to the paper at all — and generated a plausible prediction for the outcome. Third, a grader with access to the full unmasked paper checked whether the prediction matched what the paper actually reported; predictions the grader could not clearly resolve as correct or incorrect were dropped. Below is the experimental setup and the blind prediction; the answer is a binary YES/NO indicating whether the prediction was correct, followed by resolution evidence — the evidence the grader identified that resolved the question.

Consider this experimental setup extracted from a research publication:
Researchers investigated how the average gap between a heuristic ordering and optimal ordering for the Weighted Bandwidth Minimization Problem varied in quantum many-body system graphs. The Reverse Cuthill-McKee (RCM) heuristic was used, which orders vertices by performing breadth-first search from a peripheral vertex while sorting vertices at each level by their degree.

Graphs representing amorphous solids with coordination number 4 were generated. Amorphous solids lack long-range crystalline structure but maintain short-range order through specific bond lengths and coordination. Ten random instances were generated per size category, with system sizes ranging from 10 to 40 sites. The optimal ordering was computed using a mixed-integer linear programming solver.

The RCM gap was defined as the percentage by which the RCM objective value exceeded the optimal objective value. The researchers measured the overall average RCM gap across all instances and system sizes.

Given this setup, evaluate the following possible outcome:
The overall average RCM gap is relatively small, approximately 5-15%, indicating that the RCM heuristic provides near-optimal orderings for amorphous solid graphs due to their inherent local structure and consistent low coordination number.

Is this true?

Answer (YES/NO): NO